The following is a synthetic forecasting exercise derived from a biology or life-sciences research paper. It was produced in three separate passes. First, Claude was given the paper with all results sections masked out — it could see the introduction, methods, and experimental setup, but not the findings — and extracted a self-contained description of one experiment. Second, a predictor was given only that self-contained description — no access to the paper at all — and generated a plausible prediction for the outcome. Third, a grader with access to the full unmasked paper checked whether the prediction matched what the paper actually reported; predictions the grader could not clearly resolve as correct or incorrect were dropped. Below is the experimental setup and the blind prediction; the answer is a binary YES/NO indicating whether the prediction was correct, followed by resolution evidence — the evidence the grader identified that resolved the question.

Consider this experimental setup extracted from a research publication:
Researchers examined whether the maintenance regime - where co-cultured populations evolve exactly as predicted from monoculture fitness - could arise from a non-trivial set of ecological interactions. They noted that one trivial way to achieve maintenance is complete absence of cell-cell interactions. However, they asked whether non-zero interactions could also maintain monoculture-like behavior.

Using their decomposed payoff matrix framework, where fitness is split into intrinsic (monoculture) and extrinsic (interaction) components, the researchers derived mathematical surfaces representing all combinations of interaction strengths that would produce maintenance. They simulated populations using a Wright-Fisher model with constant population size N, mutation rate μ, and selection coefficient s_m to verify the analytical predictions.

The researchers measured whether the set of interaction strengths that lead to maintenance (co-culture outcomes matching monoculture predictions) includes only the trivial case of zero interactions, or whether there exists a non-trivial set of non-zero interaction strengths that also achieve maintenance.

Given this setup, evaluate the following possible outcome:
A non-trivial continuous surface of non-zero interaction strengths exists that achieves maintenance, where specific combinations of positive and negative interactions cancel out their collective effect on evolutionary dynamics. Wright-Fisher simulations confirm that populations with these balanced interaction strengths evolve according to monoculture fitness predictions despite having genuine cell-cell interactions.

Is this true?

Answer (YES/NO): YES